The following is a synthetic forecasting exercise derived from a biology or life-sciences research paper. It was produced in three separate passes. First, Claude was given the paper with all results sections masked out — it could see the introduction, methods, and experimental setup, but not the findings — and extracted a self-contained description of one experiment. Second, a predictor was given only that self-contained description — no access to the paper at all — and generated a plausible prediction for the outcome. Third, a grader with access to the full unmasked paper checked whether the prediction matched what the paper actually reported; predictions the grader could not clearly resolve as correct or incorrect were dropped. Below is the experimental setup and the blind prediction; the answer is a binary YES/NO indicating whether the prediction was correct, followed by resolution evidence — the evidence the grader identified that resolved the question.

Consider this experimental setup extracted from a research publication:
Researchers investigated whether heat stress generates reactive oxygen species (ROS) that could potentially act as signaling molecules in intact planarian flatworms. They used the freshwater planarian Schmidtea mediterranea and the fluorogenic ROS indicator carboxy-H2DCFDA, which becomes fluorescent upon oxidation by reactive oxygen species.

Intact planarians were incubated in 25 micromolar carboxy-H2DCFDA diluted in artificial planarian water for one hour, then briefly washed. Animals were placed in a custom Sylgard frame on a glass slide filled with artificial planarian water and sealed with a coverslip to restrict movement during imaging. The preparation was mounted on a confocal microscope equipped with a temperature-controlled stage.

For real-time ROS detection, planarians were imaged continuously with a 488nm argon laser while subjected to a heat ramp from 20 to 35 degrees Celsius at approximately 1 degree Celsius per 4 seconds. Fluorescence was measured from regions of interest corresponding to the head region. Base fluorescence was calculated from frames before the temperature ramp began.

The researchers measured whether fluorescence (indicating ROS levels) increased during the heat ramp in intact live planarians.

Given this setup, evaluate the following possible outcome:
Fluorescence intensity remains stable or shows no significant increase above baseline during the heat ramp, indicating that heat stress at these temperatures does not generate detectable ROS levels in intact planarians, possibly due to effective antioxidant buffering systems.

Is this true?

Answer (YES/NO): NO